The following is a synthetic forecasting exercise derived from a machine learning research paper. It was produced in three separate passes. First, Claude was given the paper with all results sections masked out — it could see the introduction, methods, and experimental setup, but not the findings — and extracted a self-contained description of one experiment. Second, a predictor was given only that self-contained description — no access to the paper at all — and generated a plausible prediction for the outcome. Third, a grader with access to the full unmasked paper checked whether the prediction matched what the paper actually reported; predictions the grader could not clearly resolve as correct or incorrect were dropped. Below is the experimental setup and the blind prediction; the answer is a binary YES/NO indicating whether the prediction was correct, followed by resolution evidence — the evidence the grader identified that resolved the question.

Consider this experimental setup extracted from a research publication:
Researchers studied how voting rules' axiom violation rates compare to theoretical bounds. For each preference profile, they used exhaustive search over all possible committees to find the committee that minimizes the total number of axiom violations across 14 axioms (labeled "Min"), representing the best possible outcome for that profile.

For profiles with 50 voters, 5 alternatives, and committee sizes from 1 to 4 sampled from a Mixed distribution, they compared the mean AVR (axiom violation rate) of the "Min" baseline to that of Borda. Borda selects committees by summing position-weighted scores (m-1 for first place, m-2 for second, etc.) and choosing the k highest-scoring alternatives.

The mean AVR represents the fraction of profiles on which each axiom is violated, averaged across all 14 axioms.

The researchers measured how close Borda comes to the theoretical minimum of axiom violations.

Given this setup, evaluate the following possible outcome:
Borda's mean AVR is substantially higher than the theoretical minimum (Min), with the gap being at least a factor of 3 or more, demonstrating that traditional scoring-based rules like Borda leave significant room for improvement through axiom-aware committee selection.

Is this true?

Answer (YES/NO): YES